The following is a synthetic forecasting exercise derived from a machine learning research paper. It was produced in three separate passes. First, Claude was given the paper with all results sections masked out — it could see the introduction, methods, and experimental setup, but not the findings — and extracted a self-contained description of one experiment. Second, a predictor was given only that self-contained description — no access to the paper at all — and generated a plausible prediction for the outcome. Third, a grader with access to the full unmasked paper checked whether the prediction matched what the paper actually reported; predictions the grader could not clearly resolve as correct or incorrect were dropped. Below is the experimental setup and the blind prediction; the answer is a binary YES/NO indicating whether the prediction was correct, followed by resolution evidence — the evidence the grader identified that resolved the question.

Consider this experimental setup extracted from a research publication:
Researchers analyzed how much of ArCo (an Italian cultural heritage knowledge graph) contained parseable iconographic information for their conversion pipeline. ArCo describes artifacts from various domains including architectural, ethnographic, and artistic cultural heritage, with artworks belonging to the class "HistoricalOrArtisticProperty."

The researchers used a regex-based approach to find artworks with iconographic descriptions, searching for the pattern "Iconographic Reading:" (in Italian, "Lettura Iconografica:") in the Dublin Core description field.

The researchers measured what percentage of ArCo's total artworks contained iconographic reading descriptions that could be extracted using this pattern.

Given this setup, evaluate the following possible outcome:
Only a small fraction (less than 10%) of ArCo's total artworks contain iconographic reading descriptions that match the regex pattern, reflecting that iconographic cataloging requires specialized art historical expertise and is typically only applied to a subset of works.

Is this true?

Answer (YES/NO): YES